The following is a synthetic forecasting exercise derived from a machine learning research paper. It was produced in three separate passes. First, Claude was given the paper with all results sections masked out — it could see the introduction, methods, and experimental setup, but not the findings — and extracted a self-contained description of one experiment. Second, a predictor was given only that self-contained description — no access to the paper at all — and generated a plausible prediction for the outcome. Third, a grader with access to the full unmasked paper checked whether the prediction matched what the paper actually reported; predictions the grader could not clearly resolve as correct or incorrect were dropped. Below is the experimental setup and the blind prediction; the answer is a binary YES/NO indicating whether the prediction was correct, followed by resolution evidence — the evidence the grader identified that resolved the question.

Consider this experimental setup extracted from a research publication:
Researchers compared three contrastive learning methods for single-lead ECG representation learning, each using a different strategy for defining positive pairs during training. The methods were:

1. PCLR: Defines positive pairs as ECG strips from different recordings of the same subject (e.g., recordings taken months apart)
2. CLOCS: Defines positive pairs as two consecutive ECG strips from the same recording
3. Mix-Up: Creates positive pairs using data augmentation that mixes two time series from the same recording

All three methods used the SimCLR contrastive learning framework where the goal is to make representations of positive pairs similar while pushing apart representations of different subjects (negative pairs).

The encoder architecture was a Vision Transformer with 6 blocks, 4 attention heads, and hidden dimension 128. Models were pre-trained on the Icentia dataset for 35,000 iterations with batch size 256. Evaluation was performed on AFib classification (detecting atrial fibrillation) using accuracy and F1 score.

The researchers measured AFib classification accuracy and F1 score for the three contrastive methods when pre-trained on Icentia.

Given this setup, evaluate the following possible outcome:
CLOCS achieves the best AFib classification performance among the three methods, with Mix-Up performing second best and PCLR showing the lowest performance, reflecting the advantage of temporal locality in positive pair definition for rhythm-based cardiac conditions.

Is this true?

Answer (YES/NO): NO